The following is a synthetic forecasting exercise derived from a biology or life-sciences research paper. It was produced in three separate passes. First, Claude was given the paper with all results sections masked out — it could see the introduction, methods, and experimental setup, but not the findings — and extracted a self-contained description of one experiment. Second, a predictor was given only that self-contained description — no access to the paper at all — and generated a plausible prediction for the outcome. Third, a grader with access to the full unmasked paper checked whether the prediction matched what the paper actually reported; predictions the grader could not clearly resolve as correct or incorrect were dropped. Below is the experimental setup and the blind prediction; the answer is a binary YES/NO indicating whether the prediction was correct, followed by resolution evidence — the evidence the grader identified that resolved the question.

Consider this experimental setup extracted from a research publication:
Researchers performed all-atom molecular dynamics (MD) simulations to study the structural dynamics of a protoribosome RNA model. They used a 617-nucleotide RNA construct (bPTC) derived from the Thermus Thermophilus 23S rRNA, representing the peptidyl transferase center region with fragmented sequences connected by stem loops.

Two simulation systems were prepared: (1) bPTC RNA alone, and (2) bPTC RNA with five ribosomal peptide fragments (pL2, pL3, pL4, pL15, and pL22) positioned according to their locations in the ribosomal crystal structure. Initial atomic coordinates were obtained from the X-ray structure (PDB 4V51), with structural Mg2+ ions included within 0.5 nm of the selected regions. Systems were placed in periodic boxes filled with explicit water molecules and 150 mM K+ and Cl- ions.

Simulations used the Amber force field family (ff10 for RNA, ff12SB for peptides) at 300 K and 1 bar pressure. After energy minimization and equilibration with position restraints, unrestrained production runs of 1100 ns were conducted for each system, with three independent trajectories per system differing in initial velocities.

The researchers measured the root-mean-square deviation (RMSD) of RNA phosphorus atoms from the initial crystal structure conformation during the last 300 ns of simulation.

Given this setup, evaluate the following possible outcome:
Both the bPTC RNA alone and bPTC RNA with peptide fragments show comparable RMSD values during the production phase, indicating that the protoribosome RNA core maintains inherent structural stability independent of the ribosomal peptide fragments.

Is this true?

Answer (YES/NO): NO